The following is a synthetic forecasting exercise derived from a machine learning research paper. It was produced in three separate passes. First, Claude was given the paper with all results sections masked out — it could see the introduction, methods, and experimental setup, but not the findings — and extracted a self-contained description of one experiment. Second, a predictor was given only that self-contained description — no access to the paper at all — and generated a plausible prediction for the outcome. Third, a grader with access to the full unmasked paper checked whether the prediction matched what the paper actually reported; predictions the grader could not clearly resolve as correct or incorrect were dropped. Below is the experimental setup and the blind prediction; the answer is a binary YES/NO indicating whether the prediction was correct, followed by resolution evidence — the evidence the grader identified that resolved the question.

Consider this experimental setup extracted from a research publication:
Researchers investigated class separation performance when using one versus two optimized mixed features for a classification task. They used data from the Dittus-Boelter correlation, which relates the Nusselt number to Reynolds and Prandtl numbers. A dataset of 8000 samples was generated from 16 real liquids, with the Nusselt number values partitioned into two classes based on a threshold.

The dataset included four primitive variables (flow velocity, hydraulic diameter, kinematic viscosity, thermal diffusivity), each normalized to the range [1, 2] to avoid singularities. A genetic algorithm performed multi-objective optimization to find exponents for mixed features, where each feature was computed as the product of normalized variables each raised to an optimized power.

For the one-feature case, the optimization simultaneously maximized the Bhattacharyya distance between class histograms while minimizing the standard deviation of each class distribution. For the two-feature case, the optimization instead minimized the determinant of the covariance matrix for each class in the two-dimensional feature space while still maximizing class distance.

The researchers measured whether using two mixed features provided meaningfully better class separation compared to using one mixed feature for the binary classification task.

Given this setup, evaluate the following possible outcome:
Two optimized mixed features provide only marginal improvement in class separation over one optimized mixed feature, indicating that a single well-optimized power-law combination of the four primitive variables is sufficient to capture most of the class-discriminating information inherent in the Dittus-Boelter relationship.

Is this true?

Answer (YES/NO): YES